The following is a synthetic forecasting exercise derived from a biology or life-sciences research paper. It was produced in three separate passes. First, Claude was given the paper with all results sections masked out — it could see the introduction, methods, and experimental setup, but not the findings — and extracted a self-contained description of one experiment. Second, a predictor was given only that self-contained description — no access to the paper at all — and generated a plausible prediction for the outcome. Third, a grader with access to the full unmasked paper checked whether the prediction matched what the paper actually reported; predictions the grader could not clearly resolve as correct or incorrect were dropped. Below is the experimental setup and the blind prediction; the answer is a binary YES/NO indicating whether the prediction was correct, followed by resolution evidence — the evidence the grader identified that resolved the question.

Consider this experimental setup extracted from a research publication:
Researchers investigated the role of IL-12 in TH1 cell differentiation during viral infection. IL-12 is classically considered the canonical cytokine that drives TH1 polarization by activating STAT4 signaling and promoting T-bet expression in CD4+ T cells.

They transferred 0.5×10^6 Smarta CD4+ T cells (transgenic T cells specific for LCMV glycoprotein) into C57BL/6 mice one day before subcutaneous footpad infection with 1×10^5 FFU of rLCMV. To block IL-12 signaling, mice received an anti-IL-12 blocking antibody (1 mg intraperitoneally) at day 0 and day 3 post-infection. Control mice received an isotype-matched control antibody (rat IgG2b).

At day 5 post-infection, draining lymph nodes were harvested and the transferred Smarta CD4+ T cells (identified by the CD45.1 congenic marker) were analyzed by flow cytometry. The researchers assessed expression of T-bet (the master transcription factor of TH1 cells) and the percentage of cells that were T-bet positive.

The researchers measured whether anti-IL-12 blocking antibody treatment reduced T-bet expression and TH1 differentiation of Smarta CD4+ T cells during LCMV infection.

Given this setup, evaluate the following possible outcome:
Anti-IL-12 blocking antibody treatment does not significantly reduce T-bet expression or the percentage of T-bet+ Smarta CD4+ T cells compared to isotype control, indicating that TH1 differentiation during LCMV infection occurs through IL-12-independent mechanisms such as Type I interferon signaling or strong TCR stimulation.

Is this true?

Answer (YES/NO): YES